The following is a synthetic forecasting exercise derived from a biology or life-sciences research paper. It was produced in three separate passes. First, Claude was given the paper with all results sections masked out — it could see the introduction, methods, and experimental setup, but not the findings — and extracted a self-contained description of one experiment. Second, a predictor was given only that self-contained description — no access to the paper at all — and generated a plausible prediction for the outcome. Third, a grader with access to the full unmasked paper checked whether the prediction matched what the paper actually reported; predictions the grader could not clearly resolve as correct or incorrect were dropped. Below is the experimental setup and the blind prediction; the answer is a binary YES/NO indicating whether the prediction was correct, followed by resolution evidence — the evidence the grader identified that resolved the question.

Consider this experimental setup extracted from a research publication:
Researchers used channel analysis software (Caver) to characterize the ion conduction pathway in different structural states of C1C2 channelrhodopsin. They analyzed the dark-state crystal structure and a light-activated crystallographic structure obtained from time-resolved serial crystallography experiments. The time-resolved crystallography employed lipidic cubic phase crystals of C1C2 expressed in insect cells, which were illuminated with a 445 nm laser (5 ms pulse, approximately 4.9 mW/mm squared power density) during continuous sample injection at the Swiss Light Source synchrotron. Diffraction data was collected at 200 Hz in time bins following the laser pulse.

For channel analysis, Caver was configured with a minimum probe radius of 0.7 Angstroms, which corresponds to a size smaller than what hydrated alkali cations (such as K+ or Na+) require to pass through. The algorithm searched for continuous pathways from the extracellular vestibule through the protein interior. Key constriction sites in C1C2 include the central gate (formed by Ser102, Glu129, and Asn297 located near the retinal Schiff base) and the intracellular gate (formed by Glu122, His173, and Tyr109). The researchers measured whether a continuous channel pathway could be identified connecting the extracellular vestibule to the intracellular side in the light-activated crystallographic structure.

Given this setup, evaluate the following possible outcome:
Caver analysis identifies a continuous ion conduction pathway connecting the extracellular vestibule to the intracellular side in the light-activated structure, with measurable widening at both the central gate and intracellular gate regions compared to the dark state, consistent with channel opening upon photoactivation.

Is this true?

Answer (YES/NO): NO